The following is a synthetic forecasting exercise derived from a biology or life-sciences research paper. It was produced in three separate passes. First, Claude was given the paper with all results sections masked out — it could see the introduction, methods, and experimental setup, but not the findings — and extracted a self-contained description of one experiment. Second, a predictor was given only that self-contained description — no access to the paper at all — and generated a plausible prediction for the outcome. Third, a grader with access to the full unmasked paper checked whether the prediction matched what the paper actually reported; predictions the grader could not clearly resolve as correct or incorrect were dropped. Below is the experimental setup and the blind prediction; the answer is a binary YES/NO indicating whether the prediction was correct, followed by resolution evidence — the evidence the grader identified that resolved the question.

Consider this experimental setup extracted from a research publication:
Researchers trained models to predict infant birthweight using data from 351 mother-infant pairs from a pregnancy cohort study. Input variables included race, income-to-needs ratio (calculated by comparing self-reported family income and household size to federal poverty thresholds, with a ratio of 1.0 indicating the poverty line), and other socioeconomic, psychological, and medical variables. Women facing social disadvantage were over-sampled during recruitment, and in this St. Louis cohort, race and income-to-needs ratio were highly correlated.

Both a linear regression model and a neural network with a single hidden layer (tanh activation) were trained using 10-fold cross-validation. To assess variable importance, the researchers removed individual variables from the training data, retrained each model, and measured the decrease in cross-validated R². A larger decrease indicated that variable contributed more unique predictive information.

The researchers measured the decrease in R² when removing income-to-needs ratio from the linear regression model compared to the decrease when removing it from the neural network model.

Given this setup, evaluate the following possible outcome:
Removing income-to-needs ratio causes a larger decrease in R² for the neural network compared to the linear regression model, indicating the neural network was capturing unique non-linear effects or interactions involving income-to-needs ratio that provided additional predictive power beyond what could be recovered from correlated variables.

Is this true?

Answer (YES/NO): YES